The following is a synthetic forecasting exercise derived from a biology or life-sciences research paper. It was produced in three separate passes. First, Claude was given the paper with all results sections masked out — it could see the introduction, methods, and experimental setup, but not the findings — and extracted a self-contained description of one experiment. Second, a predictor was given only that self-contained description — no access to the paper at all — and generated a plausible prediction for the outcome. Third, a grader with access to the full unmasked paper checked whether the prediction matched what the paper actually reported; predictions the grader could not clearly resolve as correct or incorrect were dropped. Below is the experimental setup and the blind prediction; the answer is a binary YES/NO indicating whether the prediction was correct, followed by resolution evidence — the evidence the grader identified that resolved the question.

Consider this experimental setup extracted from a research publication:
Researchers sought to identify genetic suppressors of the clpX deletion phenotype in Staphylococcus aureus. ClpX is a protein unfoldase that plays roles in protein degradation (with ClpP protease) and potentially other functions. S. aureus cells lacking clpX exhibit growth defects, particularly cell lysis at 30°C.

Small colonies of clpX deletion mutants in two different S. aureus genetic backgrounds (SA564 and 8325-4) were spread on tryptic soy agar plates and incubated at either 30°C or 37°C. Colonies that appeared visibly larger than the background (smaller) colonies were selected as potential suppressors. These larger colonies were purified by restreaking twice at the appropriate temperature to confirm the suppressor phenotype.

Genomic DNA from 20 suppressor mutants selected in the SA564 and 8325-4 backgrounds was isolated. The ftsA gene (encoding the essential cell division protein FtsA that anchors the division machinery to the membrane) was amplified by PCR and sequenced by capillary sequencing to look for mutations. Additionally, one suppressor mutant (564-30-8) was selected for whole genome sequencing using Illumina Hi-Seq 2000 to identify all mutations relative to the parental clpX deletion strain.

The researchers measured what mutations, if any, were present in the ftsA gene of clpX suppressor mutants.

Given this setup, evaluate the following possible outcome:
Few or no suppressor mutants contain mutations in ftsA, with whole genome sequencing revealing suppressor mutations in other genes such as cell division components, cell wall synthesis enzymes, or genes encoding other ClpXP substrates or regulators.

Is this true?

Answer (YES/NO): NO